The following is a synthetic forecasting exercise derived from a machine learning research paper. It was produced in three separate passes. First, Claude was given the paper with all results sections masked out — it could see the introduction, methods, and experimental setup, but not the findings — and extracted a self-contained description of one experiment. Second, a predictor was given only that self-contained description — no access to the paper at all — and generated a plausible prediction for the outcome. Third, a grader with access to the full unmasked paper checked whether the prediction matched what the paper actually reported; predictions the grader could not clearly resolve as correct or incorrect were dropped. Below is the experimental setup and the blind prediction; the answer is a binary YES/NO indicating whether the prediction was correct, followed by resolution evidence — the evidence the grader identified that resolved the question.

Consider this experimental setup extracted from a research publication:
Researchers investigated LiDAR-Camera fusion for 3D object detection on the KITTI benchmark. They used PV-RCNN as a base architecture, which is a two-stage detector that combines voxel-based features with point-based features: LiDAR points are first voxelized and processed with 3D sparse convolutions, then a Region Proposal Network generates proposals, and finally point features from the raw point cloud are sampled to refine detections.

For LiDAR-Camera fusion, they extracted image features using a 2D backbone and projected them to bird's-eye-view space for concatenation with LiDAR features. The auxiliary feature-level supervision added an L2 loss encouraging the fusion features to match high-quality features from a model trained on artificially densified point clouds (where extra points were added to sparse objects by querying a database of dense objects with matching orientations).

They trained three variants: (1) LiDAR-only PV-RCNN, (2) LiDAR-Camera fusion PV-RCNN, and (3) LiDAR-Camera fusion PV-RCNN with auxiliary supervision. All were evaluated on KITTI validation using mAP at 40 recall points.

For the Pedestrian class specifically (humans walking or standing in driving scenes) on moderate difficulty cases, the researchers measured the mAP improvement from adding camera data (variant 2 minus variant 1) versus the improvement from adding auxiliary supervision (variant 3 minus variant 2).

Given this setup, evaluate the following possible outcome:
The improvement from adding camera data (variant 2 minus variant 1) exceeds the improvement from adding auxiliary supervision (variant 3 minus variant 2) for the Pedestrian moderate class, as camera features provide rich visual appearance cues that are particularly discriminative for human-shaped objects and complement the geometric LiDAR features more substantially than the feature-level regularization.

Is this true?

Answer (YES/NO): YES